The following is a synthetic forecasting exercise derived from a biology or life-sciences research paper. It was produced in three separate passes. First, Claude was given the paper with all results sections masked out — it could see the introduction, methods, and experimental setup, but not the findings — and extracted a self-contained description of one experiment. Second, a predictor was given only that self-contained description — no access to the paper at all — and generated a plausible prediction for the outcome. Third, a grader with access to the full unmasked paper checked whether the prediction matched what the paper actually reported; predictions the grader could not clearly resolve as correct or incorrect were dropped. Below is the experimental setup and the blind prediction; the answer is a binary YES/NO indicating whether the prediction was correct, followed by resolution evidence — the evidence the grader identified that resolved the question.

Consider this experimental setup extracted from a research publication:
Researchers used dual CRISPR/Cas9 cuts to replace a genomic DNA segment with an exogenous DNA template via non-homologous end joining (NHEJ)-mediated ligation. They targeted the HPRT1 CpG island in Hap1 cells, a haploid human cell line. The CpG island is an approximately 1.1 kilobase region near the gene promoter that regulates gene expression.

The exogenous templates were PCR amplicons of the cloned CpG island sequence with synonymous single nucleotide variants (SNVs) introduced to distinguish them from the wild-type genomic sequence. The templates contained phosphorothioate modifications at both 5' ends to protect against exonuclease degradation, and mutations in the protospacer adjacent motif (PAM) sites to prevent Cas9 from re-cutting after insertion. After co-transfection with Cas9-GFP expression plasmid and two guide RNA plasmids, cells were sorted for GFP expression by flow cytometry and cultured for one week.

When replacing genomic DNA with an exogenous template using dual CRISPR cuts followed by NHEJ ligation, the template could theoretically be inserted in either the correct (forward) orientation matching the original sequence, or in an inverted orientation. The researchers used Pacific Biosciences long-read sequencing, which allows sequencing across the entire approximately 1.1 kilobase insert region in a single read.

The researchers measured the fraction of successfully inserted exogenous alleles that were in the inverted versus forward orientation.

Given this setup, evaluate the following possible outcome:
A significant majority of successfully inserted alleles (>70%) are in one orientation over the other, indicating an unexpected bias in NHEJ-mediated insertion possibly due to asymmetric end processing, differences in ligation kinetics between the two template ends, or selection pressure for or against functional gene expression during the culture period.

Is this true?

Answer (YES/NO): NO